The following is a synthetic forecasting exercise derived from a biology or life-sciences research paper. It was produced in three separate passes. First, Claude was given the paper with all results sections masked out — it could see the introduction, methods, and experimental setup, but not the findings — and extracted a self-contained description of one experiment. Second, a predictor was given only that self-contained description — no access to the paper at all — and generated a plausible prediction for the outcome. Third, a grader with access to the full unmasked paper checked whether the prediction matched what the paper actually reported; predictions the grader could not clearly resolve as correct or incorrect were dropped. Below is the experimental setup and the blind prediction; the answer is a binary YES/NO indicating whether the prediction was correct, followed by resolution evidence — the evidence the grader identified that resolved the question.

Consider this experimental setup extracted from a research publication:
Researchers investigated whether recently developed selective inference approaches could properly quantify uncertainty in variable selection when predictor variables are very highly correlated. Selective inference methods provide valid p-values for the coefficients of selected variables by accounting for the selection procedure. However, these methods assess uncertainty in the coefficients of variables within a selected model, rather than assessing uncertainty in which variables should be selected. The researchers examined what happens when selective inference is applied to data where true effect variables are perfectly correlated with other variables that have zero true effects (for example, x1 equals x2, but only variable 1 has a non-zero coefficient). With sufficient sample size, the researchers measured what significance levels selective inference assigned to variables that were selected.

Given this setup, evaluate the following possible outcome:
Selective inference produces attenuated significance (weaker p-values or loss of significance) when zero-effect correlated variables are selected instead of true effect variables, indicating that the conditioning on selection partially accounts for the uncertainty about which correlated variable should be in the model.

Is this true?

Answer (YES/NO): NO